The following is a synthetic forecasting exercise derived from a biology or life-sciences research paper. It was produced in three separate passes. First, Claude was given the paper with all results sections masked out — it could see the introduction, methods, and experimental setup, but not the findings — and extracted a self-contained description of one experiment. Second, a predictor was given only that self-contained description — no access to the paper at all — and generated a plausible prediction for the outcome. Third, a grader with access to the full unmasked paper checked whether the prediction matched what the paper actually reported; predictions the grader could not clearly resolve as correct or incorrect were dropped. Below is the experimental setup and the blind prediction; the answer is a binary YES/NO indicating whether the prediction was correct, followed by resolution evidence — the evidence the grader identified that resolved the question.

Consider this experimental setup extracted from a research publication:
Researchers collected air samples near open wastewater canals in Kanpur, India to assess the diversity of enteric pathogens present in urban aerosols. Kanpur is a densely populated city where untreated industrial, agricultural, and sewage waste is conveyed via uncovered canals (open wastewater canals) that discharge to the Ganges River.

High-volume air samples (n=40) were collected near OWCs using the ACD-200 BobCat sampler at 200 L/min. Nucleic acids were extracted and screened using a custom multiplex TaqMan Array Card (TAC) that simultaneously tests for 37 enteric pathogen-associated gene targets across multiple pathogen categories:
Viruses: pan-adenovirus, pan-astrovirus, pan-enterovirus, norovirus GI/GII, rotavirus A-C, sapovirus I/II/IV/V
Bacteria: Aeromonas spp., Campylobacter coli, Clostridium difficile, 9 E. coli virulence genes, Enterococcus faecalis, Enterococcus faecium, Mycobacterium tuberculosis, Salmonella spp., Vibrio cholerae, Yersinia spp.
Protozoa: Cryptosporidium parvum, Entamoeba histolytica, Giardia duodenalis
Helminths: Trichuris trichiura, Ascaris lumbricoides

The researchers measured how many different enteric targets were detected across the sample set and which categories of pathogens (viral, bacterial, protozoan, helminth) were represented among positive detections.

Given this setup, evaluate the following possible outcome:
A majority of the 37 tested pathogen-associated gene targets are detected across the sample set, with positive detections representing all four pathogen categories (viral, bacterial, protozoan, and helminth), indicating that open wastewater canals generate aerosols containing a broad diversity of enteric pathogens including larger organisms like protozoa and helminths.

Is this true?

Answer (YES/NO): NO